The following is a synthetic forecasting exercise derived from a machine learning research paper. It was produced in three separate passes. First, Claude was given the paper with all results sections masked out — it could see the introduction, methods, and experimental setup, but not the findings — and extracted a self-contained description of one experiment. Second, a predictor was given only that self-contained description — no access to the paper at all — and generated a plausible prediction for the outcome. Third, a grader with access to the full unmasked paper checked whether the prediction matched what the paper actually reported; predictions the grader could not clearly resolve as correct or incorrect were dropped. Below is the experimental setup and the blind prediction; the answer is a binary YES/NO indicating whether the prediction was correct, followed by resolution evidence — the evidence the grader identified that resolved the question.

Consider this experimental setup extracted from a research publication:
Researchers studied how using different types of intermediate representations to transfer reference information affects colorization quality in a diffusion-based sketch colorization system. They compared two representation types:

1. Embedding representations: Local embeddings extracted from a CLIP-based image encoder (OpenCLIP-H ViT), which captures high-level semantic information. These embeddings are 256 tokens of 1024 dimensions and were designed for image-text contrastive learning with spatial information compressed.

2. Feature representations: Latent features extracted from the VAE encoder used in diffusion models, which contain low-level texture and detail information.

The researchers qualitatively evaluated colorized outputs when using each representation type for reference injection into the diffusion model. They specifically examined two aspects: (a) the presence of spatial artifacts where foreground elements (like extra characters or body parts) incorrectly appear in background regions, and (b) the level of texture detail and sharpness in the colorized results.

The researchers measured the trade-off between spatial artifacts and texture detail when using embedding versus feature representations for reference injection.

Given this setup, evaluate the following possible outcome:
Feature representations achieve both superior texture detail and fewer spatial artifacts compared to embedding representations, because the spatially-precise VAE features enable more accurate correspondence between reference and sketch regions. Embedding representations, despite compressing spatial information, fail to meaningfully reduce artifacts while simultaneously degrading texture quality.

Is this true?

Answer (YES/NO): NO